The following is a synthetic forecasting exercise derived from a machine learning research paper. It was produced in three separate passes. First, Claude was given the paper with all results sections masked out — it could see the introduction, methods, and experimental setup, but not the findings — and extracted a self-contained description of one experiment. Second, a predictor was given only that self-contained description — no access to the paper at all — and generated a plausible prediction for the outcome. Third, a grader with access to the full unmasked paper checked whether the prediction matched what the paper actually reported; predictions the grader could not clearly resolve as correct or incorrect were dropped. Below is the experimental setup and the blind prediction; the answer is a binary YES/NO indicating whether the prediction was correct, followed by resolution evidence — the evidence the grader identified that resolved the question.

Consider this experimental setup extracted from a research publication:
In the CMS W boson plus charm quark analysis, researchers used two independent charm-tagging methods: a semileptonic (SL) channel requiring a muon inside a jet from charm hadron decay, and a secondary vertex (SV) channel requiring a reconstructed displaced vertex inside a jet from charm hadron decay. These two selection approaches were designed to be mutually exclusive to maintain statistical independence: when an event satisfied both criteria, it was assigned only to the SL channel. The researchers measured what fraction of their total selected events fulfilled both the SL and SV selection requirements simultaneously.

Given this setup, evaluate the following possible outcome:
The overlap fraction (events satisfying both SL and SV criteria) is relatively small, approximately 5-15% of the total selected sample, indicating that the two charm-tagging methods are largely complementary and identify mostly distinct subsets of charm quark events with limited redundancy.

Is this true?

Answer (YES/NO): YES